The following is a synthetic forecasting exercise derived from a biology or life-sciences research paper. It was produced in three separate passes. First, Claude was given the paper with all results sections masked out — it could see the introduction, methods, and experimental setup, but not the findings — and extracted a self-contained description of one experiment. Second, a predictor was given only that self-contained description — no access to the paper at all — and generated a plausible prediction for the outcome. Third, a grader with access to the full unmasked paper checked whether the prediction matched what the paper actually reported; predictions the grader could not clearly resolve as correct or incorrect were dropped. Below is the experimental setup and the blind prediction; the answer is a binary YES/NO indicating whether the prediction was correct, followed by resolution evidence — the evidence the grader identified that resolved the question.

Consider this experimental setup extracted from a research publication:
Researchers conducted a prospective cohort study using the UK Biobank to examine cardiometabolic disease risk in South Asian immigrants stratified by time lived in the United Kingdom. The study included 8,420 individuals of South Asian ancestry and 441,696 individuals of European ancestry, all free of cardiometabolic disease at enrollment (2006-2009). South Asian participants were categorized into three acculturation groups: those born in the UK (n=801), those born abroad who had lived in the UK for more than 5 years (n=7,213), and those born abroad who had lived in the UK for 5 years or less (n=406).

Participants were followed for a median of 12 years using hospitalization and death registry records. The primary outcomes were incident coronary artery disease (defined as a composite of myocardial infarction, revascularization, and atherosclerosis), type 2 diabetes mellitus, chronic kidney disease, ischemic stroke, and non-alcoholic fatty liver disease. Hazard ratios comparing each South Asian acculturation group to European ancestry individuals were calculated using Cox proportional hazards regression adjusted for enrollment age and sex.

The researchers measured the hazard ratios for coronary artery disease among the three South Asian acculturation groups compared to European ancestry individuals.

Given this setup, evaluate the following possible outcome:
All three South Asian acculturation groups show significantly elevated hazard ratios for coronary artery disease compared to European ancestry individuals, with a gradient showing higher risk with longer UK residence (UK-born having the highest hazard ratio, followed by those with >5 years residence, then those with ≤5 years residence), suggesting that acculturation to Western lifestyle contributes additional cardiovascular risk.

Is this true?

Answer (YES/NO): NO